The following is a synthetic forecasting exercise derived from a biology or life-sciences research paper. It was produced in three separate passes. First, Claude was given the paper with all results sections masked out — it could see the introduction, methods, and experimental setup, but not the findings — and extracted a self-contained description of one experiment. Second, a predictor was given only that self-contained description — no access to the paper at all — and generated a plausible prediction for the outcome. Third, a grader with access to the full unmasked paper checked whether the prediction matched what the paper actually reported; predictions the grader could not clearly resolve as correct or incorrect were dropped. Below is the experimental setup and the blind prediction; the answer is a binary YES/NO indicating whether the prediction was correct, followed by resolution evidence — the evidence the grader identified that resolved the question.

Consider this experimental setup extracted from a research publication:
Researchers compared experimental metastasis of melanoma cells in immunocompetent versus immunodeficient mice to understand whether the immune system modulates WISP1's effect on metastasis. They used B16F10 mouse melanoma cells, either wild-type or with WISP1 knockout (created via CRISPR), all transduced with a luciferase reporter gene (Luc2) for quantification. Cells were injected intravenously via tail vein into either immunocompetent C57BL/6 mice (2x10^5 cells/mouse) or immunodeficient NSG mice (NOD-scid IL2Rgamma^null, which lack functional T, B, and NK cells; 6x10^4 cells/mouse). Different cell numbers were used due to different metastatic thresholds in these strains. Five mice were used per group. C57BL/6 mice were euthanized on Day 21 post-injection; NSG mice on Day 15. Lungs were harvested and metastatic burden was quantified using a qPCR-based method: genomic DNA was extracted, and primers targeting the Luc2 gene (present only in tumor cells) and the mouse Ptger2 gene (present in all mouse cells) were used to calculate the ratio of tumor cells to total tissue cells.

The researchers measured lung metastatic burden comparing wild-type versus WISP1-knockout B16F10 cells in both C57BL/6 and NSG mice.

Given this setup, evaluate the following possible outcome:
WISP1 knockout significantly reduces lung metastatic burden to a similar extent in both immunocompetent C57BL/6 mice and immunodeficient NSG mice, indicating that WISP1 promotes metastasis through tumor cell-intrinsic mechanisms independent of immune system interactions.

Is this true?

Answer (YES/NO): NO